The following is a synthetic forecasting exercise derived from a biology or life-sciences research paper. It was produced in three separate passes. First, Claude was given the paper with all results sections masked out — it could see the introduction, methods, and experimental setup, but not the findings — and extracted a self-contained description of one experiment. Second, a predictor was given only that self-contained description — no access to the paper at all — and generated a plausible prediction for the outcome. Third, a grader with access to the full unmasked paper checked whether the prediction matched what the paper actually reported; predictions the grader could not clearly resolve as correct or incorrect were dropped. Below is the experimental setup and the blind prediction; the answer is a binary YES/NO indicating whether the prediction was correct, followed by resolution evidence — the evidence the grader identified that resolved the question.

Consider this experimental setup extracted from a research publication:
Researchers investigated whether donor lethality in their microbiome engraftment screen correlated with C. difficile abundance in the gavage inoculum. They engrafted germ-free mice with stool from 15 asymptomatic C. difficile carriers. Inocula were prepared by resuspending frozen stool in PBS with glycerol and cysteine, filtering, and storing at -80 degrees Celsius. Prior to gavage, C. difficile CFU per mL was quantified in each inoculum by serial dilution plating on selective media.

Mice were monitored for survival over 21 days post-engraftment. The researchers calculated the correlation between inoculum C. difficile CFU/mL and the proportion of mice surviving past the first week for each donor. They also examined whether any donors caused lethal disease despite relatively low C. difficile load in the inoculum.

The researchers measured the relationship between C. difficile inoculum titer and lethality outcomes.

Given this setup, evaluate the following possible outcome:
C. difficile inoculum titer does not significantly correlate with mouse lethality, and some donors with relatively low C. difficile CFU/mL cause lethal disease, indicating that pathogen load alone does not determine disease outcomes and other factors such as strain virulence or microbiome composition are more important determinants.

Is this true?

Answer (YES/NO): NO